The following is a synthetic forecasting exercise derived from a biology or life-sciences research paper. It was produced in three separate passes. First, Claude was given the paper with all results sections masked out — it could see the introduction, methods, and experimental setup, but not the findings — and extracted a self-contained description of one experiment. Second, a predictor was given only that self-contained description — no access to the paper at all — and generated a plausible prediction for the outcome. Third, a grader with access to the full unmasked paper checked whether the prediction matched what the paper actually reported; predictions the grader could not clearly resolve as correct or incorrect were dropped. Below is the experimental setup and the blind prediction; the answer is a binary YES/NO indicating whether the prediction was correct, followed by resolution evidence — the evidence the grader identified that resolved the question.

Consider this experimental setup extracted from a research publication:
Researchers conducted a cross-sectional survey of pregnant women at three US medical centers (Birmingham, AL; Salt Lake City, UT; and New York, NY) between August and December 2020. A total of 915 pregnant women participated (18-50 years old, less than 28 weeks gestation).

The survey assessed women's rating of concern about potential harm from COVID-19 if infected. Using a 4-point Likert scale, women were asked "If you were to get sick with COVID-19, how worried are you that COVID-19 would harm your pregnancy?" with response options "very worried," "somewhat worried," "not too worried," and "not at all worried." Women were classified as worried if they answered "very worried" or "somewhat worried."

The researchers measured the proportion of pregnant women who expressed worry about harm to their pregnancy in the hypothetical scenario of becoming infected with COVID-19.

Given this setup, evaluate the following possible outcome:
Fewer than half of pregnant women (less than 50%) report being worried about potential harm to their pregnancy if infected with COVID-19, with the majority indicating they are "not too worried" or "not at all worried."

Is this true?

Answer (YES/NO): NO